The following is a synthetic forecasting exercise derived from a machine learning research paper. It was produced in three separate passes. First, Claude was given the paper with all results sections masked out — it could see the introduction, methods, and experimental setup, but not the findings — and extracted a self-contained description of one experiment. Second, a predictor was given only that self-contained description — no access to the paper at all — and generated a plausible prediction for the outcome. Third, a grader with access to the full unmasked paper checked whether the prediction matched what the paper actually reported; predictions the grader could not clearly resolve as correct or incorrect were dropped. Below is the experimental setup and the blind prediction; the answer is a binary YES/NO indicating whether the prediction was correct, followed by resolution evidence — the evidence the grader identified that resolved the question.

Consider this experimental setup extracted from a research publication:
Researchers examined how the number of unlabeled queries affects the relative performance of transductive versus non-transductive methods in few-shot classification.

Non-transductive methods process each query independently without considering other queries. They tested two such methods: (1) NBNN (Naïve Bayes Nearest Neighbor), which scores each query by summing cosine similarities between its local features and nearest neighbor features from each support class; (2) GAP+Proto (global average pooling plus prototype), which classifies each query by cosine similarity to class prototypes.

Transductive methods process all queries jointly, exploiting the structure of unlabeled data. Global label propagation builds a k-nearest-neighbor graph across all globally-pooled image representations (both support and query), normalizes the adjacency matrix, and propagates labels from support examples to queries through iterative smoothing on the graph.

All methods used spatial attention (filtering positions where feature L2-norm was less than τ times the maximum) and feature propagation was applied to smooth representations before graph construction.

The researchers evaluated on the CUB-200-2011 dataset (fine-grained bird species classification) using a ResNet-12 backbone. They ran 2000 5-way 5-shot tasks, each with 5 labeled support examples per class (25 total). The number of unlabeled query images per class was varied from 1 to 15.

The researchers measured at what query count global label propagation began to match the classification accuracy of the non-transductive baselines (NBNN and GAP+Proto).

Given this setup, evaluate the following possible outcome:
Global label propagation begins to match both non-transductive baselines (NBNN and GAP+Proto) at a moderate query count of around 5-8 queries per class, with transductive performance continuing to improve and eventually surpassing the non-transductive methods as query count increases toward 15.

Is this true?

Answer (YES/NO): NO